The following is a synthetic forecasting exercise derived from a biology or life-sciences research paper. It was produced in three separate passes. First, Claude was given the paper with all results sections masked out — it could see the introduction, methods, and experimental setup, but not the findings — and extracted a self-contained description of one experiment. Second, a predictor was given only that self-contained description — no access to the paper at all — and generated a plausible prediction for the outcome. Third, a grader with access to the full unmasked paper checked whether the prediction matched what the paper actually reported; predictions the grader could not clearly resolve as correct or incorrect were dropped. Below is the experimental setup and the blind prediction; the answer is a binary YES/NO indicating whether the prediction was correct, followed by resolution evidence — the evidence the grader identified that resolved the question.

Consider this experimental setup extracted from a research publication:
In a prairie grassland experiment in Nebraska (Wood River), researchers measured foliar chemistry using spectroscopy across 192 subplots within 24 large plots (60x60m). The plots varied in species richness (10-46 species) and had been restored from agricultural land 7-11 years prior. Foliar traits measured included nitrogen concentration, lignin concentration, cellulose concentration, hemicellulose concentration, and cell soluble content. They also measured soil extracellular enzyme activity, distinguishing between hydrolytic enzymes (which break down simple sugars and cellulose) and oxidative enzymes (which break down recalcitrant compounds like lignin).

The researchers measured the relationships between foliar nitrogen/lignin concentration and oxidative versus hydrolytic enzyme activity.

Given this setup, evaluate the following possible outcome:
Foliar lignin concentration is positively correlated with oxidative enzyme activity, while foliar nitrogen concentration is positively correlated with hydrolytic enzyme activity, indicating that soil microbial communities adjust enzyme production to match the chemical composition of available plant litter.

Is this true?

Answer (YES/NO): NO